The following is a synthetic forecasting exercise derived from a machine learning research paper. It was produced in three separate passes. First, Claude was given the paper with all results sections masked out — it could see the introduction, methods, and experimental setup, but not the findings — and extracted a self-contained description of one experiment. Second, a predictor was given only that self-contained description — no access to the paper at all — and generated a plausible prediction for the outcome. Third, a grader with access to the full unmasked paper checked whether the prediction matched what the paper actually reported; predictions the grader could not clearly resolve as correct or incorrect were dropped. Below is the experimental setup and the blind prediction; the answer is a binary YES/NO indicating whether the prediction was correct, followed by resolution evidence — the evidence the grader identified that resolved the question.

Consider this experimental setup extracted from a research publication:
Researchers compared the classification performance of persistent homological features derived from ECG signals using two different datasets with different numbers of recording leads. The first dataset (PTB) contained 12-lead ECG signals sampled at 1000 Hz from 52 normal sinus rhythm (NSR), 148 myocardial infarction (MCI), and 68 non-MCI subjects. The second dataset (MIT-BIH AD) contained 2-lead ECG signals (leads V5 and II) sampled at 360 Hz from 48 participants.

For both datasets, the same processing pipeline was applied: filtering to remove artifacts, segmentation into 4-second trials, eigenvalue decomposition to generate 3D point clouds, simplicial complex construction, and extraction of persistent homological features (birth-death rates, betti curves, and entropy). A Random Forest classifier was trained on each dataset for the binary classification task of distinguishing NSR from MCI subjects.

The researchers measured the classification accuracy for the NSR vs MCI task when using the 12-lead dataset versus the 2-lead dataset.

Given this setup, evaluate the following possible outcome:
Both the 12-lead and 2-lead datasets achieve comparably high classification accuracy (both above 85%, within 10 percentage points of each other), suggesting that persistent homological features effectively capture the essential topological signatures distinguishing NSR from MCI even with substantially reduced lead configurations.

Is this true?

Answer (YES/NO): YES